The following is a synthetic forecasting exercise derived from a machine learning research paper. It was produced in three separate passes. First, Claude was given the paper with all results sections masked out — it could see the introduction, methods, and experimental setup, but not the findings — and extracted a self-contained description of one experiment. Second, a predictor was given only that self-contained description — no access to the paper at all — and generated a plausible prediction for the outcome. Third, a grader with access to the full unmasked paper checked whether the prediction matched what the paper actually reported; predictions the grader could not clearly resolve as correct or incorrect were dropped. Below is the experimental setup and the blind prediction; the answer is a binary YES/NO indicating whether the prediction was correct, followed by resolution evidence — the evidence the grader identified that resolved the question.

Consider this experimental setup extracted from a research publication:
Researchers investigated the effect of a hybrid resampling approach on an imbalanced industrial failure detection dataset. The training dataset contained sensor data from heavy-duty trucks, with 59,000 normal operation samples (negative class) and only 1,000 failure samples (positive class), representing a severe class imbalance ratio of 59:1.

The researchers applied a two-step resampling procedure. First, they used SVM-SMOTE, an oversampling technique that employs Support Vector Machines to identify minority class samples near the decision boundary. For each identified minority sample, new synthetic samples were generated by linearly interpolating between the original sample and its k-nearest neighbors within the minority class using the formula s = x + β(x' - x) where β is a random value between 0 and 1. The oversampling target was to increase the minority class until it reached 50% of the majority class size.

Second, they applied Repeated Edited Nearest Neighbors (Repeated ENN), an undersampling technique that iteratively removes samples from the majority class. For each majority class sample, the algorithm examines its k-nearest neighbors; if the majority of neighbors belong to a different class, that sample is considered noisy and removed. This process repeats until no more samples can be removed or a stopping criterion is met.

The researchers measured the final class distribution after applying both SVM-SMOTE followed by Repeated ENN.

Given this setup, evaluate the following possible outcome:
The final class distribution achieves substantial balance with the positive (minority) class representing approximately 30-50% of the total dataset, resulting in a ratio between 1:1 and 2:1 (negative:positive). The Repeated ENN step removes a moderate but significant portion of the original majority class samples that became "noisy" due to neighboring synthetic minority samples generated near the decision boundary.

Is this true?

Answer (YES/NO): NO